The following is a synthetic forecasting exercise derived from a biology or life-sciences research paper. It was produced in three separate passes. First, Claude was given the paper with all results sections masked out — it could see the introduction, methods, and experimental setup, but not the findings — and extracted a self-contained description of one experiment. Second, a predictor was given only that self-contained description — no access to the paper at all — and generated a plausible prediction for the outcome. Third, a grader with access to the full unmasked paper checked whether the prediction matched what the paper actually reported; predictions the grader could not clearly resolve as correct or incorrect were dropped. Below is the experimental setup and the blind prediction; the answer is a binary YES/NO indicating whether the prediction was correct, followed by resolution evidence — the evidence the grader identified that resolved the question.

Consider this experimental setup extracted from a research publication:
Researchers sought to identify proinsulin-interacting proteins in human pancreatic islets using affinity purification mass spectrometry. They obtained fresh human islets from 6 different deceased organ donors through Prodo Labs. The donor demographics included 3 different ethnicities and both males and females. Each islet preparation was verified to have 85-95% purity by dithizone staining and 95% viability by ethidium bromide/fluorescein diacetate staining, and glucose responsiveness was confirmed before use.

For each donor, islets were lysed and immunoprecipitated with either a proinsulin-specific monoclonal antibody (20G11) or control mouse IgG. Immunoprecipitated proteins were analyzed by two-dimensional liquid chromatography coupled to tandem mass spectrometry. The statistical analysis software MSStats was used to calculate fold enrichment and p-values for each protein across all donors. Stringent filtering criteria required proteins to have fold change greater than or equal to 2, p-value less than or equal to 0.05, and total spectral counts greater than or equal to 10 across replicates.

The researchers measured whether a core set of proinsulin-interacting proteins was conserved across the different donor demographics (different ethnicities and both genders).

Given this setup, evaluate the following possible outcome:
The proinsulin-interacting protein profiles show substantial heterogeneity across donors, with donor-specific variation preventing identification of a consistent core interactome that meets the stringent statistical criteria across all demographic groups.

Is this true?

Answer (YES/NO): NO